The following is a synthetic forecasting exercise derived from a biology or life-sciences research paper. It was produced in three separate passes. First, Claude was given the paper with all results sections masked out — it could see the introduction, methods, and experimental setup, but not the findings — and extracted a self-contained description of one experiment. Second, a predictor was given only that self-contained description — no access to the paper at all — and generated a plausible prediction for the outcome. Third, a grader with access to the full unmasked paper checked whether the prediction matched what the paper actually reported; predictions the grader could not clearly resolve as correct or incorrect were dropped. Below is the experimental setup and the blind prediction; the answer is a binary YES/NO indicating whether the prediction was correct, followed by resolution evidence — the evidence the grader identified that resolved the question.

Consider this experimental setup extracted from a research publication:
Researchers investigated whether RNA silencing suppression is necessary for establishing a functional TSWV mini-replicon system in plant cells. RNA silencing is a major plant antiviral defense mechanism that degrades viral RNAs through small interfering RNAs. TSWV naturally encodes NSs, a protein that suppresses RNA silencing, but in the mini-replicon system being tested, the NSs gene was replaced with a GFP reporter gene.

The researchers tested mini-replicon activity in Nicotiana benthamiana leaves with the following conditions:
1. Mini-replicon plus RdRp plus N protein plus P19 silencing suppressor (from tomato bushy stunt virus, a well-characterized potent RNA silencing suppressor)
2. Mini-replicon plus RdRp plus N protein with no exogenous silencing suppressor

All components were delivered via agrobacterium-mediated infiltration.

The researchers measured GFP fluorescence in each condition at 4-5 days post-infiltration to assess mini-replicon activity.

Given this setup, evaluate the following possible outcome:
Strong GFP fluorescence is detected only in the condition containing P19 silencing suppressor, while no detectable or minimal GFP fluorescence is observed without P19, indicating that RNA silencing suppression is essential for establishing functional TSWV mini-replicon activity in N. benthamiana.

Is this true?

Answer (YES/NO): NO